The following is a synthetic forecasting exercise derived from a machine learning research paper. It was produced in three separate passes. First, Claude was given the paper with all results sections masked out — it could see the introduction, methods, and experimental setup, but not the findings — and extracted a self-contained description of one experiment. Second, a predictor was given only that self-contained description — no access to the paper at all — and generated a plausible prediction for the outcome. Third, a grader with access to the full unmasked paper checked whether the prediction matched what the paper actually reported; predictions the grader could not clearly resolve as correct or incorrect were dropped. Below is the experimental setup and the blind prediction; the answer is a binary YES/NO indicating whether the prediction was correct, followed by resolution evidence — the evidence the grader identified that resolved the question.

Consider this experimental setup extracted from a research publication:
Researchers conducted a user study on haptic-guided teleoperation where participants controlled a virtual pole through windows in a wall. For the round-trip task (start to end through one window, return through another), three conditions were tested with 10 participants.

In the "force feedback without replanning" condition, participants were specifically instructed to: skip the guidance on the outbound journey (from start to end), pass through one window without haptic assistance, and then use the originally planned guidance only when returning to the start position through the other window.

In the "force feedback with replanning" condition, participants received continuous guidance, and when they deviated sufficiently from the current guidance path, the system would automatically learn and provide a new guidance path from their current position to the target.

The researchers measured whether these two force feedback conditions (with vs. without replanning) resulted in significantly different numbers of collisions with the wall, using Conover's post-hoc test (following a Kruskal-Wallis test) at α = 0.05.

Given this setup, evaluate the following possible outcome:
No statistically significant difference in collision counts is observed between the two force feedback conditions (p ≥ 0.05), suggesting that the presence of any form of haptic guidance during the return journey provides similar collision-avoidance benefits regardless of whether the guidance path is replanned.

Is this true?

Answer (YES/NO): YES